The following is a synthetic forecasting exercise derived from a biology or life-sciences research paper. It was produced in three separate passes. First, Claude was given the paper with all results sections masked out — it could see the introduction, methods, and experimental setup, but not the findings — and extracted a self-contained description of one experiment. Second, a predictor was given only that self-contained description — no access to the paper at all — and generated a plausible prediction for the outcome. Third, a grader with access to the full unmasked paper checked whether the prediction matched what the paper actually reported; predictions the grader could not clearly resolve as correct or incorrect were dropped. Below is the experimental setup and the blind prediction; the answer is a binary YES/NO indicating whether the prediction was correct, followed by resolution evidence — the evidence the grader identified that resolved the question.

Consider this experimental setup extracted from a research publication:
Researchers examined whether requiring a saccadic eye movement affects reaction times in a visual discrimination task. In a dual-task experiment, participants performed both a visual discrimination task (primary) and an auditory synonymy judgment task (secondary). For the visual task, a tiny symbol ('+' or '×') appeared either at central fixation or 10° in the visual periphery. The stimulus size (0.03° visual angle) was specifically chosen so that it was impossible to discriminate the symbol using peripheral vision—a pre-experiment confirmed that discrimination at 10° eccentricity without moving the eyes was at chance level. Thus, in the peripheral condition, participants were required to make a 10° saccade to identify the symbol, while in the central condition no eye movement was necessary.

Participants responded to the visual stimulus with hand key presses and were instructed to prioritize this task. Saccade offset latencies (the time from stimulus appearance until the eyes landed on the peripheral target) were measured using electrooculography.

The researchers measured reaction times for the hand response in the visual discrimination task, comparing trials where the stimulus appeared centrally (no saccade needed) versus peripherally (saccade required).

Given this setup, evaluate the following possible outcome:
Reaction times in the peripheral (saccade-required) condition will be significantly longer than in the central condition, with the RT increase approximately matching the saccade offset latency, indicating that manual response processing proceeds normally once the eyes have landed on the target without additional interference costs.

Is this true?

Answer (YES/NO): NO